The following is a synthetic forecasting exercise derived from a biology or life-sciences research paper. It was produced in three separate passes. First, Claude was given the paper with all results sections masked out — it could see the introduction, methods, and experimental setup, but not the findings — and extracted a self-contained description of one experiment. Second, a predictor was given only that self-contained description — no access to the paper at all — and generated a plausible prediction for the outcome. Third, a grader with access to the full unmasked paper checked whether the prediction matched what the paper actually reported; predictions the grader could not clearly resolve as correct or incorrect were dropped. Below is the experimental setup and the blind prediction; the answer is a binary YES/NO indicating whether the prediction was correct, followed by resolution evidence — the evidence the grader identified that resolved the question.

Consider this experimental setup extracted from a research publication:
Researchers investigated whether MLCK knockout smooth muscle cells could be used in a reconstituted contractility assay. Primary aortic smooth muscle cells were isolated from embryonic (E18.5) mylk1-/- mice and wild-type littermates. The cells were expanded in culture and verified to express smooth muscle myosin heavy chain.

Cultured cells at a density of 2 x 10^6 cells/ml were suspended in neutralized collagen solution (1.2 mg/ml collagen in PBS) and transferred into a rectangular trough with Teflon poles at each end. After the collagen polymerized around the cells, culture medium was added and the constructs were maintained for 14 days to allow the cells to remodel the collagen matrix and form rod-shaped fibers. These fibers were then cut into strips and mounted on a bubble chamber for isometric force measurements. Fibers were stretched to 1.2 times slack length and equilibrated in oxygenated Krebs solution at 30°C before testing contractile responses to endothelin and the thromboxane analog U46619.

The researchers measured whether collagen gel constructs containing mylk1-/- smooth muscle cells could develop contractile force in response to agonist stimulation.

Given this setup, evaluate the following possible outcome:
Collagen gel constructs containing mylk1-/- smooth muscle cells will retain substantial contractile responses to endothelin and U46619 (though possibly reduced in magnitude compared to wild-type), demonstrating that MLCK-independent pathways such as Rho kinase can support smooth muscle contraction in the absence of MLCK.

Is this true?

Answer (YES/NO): YES